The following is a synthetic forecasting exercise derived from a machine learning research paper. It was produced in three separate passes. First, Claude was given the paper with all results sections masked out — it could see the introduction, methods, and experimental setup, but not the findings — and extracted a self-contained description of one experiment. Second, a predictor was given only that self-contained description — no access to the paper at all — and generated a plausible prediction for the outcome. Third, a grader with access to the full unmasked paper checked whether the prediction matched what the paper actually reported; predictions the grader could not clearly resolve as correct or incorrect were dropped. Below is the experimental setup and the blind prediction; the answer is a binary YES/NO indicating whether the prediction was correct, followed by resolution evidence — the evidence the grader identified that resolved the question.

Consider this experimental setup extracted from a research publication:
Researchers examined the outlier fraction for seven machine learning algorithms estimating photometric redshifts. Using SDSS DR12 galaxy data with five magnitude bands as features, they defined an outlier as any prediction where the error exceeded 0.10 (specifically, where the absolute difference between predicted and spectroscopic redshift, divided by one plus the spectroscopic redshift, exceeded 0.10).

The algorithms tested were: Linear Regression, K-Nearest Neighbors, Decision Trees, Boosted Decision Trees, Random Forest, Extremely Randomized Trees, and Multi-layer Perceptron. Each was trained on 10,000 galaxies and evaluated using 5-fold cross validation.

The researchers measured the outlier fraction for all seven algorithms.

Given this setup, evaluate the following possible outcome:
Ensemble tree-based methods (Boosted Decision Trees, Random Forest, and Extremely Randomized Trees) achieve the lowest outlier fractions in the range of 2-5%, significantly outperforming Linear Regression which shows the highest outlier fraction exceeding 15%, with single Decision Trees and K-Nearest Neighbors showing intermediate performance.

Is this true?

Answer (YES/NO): NO